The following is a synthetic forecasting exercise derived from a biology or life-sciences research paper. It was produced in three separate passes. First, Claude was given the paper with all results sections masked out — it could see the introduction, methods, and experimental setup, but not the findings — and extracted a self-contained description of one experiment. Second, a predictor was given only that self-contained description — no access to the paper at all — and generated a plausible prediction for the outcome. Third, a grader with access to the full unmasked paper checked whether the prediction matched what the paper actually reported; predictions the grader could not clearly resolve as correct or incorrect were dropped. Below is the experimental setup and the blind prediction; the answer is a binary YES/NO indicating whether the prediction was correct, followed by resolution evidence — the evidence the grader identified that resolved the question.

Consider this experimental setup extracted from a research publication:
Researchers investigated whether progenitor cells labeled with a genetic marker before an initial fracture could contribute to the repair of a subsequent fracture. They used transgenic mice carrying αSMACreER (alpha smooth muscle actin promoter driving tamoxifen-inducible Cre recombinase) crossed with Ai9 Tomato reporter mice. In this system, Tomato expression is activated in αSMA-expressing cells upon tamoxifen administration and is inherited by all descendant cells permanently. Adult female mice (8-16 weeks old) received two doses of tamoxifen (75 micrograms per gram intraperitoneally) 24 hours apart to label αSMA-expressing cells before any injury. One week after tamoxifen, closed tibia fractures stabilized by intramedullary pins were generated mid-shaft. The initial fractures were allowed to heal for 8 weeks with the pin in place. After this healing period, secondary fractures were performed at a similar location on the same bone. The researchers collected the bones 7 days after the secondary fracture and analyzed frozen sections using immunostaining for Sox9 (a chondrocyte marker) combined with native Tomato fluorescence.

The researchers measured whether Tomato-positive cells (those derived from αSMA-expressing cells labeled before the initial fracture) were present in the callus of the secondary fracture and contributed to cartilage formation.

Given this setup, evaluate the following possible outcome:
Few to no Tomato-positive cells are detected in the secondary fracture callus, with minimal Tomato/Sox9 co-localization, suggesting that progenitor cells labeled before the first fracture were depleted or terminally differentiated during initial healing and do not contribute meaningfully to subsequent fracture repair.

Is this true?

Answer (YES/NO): NO